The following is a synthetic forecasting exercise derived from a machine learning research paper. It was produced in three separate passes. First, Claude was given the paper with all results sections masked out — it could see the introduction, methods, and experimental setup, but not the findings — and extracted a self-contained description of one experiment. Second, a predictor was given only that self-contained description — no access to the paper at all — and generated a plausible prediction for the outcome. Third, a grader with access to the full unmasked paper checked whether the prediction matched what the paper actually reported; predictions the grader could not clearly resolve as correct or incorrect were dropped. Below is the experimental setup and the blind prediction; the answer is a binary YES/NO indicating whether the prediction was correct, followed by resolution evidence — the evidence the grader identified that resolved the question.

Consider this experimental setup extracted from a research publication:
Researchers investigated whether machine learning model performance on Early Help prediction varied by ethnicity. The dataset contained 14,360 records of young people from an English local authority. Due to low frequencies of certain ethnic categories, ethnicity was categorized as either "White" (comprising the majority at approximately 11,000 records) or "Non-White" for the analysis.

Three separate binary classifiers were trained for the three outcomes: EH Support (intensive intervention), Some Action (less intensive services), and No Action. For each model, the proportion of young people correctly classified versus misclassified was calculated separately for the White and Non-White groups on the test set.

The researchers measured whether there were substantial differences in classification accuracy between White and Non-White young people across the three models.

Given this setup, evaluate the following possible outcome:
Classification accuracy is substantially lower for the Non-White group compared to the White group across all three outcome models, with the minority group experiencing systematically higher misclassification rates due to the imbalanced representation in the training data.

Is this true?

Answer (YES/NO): NO